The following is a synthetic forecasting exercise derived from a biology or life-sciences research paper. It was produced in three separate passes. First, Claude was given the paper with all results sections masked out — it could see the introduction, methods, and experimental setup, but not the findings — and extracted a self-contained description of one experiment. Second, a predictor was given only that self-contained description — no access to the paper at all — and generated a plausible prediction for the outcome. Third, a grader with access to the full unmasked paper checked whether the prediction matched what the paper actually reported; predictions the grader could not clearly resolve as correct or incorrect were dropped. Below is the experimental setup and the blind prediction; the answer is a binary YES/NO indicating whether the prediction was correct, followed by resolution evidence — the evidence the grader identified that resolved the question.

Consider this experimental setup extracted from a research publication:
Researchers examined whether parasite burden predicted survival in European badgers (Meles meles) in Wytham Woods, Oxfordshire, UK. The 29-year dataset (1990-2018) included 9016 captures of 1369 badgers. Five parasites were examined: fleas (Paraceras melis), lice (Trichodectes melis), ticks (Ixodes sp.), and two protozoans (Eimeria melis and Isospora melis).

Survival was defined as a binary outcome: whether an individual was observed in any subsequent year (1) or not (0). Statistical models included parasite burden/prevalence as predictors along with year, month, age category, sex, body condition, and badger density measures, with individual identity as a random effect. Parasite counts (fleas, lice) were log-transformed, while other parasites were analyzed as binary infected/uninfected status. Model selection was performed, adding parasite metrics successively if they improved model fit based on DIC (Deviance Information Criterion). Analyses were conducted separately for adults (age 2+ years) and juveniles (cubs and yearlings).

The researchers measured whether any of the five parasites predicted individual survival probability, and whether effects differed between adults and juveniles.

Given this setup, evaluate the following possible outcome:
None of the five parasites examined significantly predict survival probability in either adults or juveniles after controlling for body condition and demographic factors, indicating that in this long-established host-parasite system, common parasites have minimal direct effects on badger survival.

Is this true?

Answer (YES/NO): NO